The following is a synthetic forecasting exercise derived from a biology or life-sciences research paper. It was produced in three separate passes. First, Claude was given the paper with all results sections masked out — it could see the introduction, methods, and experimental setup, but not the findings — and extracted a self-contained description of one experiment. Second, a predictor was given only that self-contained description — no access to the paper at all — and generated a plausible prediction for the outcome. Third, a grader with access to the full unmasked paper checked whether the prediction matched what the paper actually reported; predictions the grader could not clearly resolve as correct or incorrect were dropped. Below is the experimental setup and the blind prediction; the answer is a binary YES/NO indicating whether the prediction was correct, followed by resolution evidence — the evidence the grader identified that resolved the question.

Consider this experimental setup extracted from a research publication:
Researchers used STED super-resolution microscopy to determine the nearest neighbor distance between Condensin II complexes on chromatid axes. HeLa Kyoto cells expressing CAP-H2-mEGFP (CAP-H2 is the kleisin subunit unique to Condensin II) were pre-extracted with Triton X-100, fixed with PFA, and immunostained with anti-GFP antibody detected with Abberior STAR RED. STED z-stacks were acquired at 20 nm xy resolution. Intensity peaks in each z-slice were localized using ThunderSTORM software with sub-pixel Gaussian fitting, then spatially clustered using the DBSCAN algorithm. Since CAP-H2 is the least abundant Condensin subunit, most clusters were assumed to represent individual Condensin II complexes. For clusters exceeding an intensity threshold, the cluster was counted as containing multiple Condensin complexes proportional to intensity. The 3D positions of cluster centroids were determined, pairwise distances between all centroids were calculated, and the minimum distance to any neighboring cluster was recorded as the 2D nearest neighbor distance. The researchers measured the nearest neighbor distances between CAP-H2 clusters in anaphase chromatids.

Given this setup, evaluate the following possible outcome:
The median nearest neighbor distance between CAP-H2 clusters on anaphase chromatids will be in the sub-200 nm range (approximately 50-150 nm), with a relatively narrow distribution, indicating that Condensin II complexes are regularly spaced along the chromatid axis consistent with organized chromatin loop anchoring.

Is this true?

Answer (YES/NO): NO